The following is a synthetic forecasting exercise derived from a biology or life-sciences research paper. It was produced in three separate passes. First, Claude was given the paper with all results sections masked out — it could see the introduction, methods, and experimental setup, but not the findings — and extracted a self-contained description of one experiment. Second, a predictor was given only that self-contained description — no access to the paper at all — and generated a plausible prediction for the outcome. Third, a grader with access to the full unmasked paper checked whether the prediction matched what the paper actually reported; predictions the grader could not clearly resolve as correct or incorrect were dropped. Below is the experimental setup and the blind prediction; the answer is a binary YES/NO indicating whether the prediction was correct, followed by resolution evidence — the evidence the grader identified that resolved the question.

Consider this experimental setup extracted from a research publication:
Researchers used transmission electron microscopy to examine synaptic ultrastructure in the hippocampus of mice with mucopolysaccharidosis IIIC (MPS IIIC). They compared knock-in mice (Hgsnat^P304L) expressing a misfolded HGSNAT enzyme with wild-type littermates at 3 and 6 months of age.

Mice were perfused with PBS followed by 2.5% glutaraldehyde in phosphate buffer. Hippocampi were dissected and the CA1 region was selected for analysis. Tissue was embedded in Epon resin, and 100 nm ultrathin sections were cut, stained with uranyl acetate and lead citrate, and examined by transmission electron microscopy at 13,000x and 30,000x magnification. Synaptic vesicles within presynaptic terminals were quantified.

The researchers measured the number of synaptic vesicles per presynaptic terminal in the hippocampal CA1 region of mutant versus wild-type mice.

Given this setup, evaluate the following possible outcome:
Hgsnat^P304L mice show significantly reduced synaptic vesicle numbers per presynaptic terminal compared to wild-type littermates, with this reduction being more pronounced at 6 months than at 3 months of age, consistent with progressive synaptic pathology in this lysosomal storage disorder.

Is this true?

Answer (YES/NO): YES